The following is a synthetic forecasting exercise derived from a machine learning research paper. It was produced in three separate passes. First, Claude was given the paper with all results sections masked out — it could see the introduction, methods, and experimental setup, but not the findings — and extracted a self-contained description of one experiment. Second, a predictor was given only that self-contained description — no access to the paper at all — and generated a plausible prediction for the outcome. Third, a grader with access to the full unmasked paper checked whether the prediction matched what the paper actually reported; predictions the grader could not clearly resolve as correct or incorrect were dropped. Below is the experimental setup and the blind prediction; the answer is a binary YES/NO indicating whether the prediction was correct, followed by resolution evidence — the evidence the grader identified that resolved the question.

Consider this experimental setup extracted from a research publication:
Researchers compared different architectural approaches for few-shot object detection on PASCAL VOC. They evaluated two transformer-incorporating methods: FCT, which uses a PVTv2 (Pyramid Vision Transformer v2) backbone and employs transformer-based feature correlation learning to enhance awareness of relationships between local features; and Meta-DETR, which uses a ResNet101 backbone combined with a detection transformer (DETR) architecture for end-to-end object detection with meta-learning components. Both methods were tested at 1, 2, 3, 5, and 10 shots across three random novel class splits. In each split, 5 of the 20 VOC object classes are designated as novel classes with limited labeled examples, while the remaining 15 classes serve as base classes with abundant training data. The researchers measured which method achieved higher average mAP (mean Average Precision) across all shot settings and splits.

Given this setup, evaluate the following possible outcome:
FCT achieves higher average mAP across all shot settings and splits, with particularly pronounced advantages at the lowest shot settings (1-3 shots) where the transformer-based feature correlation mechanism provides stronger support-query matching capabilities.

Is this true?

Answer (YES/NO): YES